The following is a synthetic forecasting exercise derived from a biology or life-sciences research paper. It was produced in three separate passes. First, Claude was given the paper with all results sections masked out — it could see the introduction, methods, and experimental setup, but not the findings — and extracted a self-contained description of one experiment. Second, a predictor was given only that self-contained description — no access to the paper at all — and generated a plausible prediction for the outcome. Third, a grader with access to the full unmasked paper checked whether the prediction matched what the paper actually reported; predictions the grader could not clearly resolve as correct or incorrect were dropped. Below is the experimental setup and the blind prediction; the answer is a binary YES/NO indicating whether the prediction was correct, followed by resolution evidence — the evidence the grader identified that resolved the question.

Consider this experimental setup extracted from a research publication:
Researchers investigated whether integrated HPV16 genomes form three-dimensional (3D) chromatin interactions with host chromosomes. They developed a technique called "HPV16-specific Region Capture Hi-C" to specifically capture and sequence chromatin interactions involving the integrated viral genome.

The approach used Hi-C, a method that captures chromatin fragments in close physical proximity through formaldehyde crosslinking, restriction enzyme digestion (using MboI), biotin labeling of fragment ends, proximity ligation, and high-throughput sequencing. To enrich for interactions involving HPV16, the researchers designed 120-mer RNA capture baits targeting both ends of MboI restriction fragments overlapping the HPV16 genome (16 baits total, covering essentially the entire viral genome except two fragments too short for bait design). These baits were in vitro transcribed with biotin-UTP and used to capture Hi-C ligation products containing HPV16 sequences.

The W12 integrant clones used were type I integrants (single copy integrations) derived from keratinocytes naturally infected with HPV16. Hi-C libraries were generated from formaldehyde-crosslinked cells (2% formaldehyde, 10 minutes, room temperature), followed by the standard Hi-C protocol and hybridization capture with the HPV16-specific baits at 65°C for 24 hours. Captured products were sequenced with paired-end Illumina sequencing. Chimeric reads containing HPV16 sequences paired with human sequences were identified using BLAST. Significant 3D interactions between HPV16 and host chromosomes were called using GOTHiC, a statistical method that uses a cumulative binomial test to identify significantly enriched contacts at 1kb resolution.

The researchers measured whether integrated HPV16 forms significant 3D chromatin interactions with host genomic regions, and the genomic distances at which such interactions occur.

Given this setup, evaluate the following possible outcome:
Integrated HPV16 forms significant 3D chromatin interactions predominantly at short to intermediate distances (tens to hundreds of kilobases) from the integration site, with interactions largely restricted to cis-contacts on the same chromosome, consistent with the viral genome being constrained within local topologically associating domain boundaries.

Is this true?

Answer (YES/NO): YES